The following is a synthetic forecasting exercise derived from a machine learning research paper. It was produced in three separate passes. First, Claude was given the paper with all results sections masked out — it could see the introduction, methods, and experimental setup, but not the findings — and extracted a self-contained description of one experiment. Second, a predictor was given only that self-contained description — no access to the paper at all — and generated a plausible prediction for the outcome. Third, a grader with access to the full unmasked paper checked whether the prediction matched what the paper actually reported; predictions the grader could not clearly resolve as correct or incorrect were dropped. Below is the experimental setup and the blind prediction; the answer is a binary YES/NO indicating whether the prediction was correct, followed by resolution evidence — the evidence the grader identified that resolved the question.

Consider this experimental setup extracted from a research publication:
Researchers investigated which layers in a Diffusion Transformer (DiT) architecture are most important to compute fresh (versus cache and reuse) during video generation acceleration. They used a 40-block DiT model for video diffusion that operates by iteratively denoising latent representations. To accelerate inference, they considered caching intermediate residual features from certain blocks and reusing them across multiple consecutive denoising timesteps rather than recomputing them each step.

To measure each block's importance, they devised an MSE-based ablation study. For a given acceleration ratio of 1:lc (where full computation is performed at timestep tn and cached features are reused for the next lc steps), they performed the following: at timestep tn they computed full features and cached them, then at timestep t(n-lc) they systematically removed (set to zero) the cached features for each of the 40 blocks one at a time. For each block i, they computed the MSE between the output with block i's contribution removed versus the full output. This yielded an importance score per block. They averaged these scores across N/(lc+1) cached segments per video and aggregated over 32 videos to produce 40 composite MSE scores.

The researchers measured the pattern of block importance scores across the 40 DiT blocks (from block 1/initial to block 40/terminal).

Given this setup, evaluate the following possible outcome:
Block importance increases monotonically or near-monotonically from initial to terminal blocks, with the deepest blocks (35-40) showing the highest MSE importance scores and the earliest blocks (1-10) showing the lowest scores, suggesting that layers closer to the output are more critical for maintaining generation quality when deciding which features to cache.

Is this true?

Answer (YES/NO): NO